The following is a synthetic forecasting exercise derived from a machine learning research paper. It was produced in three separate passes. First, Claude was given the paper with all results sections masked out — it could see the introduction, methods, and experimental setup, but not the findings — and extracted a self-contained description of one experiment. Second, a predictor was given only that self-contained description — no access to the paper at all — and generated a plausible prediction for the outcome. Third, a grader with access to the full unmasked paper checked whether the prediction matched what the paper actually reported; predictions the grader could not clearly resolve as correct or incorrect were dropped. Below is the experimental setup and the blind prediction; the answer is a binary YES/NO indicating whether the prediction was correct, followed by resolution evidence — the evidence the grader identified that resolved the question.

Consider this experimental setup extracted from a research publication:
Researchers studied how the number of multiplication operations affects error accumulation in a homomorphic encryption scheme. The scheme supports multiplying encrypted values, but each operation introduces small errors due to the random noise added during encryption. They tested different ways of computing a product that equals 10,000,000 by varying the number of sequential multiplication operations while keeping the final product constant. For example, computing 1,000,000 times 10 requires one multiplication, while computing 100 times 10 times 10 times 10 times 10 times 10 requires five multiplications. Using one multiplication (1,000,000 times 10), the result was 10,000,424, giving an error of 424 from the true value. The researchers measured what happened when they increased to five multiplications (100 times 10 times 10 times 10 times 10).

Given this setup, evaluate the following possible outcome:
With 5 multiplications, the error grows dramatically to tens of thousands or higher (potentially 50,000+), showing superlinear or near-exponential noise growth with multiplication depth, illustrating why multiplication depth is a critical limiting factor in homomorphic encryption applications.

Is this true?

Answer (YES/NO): NO